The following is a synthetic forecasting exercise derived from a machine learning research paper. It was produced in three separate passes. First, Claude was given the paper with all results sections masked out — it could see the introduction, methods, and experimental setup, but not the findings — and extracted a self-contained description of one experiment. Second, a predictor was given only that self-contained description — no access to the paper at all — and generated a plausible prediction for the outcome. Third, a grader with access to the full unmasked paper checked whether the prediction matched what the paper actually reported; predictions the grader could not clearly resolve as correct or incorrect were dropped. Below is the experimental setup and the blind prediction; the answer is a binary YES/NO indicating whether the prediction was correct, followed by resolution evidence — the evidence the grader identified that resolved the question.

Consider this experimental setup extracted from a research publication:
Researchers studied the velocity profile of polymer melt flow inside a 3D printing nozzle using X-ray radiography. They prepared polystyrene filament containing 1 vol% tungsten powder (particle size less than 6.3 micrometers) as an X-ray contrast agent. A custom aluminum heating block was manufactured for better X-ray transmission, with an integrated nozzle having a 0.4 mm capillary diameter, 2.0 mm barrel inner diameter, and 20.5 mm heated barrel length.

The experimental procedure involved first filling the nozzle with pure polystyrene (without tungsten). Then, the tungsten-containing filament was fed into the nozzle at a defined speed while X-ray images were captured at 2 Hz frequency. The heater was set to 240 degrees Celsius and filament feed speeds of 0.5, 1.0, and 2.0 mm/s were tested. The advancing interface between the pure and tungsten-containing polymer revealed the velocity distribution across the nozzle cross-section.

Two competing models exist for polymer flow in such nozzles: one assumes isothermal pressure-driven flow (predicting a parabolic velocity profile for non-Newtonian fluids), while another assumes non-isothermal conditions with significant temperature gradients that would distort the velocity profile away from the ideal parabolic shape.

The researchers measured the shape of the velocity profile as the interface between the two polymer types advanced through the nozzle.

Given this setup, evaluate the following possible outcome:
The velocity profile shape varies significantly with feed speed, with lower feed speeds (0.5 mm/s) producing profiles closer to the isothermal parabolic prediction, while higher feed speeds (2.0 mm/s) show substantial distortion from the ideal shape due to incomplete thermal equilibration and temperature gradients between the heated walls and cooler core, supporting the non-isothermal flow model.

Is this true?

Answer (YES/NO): NO